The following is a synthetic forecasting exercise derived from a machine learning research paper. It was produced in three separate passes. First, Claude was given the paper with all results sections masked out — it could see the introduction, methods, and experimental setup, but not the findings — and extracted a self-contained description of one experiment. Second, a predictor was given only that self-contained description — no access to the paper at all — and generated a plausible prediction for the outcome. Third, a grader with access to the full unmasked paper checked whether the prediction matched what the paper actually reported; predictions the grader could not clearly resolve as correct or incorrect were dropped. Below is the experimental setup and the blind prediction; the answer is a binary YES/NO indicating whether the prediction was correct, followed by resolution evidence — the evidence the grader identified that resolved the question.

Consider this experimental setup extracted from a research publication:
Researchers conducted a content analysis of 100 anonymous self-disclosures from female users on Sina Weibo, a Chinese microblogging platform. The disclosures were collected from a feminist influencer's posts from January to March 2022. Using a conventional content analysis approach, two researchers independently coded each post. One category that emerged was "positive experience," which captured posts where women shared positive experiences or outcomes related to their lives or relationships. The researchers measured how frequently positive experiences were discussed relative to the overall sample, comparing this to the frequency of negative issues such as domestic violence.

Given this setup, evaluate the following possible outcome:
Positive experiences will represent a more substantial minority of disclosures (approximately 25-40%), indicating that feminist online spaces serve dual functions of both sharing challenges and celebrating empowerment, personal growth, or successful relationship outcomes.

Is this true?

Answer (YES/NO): NO